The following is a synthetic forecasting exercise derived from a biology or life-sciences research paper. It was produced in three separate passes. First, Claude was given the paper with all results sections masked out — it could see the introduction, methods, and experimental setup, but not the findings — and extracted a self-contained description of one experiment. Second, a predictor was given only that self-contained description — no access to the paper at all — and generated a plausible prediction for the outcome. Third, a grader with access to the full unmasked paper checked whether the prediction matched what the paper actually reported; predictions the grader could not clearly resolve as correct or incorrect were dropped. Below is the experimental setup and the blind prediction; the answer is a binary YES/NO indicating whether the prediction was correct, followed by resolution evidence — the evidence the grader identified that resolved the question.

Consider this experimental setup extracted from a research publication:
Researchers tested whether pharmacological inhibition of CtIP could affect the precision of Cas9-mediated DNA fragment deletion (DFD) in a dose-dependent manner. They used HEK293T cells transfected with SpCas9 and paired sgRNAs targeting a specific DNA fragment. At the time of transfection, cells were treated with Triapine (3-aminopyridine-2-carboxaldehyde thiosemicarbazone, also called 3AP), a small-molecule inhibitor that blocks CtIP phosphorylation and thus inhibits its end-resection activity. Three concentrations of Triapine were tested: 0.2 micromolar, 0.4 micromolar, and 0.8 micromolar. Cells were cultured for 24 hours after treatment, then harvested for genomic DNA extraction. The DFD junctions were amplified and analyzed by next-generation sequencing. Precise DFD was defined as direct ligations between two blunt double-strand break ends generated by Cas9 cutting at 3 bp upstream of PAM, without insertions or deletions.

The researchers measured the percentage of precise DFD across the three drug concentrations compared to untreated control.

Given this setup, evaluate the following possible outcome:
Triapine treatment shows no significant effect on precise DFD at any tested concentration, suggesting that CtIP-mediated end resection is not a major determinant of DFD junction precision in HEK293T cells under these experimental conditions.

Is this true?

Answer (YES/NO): NO